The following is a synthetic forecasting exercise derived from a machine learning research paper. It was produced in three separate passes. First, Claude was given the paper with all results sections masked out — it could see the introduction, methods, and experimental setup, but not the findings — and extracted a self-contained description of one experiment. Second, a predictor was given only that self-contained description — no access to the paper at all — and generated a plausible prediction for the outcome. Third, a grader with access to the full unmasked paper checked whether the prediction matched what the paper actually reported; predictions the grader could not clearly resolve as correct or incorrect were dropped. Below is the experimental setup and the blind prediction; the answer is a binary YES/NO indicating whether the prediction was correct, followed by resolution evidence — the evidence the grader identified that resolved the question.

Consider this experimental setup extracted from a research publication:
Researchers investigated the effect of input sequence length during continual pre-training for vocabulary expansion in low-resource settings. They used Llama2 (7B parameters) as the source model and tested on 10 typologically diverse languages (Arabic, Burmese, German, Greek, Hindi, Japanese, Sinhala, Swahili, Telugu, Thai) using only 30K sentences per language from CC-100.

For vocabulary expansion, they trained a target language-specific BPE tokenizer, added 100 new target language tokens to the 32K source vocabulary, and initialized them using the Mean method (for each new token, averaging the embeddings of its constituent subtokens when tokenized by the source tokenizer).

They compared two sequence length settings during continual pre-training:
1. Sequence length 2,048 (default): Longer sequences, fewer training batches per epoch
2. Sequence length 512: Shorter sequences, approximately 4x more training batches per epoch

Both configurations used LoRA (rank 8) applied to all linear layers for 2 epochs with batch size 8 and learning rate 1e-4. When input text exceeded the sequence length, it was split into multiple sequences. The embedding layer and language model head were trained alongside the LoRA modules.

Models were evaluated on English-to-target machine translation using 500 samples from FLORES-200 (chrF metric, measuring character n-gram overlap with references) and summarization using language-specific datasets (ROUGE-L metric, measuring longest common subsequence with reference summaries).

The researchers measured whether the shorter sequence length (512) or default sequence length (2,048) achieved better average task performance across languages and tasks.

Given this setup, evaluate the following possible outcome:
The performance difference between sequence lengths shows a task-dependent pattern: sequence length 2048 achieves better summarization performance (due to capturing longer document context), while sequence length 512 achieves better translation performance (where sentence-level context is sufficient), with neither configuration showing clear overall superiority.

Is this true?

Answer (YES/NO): NO